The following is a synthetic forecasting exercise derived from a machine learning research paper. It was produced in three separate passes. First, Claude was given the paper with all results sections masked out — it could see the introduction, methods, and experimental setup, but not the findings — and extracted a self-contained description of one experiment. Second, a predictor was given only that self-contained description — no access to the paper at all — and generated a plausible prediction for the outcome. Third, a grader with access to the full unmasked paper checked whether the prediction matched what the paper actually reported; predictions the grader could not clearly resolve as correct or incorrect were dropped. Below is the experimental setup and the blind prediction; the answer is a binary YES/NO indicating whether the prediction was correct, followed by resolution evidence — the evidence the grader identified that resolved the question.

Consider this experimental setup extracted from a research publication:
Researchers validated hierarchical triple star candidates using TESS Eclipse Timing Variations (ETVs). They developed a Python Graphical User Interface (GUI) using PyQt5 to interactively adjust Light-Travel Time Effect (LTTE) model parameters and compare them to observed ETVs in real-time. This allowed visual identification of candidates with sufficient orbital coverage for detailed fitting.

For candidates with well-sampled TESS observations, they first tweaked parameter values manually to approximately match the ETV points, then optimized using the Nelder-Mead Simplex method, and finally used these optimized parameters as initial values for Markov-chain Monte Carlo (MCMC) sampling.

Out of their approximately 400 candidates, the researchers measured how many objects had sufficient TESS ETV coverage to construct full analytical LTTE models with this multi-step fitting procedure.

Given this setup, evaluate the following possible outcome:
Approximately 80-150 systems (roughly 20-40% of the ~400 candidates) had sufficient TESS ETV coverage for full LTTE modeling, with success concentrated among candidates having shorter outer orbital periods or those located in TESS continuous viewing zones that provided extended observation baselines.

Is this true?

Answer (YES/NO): NO